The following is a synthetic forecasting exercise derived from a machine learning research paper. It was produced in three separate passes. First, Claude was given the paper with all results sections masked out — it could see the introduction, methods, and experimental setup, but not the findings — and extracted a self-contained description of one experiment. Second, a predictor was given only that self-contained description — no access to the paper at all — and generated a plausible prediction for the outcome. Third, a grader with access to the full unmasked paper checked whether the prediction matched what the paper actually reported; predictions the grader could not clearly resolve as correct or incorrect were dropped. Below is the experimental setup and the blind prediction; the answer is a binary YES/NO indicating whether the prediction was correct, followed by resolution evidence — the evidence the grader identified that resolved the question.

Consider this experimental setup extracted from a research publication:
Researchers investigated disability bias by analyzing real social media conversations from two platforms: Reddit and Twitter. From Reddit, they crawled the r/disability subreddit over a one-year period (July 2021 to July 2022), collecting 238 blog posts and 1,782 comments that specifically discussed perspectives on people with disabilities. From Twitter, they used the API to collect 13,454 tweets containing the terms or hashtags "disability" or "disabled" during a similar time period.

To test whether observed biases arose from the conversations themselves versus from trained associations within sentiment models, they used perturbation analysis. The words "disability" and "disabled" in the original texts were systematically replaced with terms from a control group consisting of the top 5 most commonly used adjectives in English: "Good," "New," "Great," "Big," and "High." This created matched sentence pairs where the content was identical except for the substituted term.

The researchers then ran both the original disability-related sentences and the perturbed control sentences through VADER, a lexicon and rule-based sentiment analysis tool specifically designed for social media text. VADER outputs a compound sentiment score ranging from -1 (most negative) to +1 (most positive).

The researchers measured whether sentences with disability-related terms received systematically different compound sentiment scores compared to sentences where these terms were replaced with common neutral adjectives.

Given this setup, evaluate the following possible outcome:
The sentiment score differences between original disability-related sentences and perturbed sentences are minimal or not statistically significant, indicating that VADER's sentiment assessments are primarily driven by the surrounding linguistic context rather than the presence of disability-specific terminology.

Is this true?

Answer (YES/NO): NO